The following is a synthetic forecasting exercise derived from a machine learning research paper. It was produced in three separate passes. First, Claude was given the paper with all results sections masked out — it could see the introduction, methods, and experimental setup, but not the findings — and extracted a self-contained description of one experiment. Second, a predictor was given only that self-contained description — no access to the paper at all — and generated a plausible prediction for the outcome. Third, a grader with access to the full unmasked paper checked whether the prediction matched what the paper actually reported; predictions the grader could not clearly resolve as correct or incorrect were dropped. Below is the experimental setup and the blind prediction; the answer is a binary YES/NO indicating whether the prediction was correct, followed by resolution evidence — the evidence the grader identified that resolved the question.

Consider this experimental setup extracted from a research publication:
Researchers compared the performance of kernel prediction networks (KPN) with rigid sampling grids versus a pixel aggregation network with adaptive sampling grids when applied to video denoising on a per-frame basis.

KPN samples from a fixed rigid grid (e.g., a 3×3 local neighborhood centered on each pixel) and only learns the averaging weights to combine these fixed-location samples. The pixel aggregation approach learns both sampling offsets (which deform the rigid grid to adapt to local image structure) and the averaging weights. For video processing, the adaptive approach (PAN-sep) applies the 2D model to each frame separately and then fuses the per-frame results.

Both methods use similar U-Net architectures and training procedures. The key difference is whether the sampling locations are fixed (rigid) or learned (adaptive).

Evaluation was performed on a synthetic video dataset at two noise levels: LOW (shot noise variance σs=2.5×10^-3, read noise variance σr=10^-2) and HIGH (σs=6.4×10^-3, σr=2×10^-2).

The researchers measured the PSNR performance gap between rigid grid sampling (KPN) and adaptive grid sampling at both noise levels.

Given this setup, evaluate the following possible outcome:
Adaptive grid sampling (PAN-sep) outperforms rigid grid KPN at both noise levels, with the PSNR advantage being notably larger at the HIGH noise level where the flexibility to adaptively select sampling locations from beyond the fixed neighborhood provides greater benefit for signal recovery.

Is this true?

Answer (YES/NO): NO